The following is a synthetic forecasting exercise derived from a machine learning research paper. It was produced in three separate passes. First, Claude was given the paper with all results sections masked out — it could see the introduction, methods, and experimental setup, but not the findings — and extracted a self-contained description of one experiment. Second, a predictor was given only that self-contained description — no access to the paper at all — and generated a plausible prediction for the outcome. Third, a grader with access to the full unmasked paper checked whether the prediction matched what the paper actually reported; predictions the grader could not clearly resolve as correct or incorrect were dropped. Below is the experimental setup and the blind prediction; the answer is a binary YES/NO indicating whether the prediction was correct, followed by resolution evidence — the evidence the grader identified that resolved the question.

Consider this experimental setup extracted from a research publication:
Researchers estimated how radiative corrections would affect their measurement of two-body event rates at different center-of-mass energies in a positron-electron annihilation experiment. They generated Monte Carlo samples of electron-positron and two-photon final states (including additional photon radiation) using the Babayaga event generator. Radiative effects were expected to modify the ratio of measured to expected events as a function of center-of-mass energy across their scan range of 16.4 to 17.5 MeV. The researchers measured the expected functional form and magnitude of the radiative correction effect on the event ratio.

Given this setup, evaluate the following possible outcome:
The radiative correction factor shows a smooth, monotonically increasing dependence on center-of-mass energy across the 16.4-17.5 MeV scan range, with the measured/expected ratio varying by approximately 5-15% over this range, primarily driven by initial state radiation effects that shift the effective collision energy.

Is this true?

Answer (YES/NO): NO